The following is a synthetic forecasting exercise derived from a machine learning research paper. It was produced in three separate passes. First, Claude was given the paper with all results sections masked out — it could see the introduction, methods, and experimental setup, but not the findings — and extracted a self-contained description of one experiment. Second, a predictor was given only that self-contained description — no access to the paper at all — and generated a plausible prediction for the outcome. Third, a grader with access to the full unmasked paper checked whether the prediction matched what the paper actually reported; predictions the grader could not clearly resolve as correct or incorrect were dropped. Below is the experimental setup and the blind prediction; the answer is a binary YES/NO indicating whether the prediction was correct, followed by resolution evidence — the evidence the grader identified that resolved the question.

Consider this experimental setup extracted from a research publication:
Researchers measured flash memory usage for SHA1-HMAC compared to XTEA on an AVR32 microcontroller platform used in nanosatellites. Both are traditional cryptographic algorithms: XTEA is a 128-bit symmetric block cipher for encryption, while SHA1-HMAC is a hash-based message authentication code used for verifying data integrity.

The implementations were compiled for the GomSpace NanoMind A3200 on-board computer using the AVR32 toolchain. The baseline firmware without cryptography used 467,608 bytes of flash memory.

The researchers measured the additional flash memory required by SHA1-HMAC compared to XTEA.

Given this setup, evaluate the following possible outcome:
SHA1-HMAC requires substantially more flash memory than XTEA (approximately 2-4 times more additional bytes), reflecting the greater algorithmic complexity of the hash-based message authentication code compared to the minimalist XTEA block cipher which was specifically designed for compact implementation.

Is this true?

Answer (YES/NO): NO